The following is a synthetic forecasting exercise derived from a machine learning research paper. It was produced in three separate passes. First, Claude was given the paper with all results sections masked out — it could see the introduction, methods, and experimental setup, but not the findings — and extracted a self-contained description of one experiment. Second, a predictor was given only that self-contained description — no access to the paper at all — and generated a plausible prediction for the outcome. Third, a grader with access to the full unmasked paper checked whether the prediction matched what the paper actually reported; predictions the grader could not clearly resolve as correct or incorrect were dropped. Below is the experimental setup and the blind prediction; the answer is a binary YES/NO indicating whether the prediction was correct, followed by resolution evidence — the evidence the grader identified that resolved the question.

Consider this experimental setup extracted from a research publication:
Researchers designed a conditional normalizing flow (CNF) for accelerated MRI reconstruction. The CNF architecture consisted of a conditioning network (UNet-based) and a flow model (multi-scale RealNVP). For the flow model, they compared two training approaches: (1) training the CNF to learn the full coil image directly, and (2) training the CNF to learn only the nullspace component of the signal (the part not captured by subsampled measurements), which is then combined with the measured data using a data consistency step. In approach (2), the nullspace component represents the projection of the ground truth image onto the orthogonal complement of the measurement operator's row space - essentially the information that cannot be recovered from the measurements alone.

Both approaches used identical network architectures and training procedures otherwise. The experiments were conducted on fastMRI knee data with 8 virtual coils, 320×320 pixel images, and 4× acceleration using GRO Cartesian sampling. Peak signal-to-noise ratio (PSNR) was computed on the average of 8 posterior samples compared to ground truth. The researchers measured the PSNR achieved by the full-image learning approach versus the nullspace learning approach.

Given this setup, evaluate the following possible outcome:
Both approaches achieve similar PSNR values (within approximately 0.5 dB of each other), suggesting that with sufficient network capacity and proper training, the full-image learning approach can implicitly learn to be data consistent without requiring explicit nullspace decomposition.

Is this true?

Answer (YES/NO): NO